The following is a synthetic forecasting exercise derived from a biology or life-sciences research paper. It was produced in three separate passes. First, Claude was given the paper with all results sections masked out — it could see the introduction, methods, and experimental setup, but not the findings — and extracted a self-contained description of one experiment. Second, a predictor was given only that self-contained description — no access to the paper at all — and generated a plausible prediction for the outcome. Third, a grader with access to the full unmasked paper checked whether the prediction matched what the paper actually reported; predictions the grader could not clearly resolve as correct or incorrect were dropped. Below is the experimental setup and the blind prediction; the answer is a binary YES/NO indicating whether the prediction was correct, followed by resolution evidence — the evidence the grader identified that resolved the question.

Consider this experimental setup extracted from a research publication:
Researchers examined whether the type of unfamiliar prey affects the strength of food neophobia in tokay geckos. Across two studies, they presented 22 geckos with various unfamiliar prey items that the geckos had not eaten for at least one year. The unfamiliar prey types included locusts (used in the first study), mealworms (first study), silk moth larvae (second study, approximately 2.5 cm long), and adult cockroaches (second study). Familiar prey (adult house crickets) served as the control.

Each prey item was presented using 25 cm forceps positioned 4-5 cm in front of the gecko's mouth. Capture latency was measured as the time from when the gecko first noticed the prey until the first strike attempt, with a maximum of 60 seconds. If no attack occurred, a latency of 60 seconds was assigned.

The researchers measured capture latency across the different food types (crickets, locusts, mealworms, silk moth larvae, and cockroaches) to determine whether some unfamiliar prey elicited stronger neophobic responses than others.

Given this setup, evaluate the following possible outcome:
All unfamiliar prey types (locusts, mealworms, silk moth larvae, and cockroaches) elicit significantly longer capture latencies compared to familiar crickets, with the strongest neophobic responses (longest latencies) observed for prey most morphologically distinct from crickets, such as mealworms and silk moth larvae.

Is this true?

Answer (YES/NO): NO